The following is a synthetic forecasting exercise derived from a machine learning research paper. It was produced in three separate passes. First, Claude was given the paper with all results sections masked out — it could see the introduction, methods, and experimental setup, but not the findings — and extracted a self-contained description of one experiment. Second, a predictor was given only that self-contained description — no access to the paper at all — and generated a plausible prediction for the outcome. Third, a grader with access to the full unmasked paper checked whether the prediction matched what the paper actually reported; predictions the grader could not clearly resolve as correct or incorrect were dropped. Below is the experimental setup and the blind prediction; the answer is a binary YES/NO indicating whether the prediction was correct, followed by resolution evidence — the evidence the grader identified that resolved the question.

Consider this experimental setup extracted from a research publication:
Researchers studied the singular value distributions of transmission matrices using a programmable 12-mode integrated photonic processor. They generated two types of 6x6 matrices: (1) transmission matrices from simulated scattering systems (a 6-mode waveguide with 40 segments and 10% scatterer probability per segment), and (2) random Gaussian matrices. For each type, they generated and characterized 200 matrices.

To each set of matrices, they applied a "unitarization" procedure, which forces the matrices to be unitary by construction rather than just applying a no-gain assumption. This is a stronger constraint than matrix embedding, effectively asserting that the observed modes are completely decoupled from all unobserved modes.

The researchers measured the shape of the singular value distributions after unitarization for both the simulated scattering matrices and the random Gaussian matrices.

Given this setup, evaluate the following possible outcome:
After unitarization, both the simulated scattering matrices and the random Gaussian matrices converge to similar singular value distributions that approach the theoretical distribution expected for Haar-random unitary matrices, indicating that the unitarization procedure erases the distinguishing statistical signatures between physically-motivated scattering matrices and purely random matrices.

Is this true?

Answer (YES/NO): NO